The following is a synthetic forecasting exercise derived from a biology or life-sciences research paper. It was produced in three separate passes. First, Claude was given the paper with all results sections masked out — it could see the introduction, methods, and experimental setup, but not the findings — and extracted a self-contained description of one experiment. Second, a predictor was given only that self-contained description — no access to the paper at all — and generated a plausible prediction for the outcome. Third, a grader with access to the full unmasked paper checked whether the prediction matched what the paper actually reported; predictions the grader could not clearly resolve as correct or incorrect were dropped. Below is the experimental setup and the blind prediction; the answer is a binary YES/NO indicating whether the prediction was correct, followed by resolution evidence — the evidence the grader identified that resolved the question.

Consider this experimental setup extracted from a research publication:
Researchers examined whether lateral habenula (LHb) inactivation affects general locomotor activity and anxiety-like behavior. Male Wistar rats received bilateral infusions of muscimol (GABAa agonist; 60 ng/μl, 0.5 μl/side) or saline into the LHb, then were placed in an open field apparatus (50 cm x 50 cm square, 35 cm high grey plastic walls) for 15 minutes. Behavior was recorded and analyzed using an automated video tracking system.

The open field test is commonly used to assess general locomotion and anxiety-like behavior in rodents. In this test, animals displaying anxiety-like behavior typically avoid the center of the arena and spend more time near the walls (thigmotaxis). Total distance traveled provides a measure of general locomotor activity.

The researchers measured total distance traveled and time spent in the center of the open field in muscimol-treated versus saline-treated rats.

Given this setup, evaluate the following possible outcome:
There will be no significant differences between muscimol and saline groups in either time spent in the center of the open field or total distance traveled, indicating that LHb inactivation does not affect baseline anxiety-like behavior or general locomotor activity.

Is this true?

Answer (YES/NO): YES